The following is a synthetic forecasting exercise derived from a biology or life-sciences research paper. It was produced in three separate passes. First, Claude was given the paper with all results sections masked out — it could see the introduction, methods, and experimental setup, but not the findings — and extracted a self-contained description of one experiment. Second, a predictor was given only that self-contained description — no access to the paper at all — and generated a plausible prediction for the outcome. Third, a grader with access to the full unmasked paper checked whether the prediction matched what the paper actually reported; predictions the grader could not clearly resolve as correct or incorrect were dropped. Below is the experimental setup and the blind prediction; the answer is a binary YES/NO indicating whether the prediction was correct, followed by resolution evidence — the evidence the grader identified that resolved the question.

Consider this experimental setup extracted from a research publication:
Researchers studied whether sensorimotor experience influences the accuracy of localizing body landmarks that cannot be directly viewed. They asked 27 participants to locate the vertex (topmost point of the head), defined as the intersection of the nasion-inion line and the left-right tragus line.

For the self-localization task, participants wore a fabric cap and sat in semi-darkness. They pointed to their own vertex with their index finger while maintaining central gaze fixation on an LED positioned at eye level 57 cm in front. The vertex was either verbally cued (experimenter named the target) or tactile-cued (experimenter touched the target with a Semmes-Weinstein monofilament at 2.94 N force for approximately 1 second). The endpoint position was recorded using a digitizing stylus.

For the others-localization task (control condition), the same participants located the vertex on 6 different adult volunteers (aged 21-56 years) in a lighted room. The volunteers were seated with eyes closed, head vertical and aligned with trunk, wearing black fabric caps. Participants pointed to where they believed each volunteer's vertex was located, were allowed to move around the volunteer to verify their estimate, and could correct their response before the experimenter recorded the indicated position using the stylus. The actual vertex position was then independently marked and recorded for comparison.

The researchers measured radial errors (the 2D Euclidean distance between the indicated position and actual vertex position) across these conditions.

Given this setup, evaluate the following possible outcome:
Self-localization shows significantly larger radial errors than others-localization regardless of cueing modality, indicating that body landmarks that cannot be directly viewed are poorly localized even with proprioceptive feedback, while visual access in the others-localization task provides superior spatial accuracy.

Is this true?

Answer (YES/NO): NO